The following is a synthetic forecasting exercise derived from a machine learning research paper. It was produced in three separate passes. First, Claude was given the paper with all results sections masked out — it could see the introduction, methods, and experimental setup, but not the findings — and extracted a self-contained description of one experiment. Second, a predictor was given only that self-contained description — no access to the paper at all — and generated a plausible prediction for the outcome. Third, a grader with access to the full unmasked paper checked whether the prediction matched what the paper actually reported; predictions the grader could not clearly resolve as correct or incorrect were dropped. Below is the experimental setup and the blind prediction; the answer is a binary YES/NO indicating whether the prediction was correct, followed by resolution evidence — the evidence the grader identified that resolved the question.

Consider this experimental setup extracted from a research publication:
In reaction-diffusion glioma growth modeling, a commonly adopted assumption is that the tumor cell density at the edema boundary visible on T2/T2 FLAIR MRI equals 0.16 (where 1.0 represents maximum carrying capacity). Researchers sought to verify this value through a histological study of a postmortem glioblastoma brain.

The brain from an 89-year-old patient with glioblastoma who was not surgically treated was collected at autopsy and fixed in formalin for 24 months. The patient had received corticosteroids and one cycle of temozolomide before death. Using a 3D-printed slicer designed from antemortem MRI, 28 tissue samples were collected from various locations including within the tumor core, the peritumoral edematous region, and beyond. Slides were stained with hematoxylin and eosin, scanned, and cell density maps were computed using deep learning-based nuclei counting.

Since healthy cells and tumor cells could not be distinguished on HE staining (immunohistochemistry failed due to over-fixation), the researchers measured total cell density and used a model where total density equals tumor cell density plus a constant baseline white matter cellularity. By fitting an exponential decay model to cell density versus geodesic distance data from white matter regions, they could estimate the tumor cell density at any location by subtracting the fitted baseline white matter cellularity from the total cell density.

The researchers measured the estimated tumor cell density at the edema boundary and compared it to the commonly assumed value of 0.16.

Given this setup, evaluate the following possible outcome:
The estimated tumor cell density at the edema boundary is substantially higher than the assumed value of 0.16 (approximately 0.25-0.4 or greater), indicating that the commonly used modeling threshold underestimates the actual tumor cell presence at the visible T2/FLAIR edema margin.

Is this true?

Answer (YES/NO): NO